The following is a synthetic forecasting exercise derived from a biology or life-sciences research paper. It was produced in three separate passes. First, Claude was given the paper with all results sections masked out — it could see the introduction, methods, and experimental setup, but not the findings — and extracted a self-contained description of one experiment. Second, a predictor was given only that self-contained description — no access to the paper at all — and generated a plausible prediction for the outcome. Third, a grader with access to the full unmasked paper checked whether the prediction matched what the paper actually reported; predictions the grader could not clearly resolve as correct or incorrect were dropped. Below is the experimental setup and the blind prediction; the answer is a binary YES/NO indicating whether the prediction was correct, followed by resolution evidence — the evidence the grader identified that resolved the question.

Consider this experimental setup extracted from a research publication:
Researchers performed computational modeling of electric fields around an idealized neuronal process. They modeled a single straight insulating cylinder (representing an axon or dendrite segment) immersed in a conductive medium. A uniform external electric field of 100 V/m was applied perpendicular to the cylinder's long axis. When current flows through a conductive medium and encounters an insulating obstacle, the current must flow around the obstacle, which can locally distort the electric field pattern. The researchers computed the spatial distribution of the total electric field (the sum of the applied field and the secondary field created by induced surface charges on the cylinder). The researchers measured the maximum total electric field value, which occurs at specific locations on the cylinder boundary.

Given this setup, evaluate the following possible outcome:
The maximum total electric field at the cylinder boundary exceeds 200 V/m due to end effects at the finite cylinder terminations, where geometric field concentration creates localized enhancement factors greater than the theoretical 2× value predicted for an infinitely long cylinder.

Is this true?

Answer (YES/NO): NO